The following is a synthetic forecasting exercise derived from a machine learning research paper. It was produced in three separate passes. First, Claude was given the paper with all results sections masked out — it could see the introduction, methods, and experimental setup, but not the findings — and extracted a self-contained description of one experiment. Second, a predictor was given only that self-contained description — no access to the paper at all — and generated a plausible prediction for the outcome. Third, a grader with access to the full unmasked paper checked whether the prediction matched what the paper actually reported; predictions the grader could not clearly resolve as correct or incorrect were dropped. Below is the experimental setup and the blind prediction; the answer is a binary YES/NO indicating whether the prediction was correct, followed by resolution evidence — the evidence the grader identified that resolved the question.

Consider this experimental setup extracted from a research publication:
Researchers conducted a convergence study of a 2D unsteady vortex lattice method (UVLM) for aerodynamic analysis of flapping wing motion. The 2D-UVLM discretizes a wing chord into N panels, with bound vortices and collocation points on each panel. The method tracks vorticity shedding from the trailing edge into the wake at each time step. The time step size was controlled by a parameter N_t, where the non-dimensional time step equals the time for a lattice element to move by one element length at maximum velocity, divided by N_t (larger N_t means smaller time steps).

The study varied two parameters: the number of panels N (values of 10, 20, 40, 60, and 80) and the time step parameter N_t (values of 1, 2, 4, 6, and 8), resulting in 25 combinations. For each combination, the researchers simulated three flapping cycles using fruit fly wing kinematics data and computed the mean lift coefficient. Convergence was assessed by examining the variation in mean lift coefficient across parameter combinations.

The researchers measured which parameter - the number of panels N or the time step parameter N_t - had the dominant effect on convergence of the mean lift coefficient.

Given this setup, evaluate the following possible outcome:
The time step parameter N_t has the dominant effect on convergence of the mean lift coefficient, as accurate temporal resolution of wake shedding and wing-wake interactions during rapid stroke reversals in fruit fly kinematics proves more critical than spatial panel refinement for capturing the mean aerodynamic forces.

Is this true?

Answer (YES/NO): YES